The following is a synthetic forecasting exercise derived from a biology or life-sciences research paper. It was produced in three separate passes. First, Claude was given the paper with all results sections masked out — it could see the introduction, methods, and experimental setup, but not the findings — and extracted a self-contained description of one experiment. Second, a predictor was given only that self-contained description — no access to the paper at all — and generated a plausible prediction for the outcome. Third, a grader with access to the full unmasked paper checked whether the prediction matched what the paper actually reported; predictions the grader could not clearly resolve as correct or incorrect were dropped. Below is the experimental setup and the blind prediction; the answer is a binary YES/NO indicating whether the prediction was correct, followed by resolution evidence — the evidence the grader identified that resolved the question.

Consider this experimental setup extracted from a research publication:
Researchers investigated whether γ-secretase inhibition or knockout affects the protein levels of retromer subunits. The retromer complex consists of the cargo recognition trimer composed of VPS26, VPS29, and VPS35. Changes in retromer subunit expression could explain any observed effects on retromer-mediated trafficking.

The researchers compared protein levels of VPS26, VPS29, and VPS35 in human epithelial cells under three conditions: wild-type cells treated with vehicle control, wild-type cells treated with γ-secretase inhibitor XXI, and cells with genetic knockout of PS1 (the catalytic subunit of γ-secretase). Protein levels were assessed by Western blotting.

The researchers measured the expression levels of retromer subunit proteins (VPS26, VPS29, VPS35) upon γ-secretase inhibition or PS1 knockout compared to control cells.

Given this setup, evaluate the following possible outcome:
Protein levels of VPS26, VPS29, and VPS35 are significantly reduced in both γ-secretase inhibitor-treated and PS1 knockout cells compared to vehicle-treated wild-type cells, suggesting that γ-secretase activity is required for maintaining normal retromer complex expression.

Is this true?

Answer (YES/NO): NO